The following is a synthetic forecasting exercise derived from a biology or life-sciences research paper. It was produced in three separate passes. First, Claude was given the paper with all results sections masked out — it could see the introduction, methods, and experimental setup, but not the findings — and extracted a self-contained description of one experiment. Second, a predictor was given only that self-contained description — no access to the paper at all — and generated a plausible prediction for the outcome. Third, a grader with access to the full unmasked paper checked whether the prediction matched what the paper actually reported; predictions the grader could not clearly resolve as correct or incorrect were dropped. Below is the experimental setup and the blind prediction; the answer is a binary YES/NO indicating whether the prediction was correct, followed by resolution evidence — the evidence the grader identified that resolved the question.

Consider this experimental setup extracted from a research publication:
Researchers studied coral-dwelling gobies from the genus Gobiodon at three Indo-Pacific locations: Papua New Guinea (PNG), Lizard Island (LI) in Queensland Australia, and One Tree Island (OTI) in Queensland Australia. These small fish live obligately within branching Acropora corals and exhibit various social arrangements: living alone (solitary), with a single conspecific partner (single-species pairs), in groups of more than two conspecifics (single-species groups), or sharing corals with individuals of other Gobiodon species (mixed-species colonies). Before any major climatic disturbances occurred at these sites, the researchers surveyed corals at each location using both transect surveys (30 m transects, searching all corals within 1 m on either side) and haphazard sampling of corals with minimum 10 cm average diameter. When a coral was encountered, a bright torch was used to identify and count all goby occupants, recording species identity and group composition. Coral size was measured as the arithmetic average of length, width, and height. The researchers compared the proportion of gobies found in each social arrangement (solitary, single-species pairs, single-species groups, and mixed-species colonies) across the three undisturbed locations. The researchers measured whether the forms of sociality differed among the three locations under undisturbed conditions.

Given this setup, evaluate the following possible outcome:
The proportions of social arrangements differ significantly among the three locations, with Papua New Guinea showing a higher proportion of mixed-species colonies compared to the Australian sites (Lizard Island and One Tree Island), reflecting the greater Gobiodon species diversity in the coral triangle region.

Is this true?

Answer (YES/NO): NO